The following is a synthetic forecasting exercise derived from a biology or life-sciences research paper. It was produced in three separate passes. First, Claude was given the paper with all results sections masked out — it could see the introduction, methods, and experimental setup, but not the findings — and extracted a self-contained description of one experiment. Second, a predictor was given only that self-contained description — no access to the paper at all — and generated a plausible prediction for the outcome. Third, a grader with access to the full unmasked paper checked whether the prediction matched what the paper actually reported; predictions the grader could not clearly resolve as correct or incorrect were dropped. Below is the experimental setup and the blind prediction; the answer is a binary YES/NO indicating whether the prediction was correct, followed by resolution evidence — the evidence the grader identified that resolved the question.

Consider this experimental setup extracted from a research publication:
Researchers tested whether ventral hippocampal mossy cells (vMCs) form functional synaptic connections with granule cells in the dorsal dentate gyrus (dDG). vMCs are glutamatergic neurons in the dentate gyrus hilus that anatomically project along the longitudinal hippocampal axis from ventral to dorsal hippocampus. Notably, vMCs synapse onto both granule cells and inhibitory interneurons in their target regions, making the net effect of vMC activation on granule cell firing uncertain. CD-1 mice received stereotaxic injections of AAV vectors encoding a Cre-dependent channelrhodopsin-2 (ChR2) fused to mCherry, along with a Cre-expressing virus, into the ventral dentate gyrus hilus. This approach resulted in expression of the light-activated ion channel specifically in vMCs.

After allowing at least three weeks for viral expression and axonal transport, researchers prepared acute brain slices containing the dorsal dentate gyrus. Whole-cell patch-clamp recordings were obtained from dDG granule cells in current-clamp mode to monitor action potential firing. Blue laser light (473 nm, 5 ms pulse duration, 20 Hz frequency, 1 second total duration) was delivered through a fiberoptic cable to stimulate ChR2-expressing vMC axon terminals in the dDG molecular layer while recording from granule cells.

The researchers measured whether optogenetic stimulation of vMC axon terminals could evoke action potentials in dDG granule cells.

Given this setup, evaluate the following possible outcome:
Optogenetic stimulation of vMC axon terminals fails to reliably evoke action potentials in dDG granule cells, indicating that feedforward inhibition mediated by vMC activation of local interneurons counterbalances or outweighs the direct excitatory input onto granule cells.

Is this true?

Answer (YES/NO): NO